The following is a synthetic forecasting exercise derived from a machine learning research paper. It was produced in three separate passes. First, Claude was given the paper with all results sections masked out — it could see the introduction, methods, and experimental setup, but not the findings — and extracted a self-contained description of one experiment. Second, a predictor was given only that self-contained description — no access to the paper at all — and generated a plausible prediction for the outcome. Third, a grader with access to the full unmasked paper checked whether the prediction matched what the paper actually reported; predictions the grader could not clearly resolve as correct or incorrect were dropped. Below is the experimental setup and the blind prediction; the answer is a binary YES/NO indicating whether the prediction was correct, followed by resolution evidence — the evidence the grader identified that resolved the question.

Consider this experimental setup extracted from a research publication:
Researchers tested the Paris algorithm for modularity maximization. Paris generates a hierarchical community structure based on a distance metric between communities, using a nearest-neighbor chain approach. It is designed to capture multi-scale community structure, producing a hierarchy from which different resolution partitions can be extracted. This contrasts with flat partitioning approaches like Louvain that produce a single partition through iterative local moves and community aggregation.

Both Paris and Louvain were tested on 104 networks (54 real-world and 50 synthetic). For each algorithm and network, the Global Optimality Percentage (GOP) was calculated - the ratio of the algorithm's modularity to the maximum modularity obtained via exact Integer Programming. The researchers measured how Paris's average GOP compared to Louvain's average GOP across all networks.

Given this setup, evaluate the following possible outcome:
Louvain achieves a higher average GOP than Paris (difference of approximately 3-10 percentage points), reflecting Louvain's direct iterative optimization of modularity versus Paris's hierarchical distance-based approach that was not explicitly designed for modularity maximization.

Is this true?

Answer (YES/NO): NO